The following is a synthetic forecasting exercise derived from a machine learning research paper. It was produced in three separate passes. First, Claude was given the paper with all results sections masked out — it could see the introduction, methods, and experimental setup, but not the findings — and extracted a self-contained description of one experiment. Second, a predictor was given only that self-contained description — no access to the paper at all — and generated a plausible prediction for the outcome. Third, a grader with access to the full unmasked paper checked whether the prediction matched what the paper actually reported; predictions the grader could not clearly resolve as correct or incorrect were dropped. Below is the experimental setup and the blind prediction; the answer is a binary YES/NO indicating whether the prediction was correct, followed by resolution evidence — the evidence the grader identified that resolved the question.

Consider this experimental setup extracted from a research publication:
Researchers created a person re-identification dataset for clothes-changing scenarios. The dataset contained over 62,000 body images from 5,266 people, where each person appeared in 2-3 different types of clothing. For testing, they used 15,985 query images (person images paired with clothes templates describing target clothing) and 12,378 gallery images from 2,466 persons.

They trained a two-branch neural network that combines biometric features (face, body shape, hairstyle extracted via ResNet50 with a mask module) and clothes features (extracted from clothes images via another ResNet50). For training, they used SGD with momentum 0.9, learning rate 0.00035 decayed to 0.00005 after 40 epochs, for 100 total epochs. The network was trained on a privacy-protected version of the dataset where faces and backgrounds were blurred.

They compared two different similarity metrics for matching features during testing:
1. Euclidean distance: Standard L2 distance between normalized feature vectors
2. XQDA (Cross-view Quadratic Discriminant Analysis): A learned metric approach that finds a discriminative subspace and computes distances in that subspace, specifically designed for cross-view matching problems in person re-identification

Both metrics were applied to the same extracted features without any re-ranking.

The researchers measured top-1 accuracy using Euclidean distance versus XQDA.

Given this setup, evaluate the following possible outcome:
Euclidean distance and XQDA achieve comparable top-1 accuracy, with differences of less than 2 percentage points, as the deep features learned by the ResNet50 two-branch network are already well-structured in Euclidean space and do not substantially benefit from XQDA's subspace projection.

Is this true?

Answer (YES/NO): NO